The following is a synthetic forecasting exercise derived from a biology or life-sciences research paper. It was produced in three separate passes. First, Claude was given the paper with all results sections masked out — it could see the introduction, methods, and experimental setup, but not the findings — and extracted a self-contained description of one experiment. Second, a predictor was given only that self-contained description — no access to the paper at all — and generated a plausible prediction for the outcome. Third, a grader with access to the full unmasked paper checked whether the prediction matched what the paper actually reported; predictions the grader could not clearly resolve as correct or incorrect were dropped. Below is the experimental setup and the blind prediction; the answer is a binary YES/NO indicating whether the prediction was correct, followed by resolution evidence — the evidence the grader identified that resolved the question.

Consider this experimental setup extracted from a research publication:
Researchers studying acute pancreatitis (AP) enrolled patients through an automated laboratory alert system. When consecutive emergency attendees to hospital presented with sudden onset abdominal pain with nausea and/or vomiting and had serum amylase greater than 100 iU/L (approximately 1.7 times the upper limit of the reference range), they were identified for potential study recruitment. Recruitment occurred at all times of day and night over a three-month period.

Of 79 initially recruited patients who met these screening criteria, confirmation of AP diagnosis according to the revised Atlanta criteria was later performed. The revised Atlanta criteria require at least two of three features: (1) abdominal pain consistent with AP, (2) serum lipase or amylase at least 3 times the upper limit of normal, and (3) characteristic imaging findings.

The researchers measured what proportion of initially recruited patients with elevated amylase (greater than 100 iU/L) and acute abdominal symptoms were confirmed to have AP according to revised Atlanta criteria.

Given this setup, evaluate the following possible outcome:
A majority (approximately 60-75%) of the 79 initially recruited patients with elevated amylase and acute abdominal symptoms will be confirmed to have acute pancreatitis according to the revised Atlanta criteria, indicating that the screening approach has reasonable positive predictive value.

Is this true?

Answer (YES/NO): YES